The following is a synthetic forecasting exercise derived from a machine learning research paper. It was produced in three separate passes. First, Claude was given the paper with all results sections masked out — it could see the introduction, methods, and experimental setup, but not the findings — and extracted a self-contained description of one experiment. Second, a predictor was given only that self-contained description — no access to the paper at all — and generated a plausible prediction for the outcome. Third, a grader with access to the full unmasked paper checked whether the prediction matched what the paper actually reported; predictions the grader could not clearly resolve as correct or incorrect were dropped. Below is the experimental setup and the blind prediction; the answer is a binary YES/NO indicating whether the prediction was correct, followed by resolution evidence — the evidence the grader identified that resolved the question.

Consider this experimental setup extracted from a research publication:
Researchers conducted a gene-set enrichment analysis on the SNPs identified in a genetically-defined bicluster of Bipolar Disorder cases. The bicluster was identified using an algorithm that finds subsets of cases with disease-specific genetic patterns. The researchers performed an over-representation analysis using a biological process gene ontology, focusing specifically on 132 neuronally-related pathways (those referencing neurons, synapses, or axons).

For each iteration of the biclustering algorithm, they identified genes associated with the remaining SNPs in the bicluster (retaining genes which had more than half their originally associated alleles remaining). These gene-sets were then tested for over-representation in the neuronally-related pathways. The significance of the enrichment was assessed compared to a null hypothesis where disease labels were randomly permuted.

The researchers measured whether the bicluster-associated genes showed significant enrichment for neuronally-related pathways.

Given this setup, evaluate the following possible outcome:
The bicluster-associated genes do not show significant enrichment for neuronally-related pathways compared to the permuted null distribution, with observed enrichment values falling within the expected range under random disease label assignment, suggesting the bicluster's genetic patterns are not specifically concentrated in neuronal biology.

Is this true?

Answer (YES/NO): NO